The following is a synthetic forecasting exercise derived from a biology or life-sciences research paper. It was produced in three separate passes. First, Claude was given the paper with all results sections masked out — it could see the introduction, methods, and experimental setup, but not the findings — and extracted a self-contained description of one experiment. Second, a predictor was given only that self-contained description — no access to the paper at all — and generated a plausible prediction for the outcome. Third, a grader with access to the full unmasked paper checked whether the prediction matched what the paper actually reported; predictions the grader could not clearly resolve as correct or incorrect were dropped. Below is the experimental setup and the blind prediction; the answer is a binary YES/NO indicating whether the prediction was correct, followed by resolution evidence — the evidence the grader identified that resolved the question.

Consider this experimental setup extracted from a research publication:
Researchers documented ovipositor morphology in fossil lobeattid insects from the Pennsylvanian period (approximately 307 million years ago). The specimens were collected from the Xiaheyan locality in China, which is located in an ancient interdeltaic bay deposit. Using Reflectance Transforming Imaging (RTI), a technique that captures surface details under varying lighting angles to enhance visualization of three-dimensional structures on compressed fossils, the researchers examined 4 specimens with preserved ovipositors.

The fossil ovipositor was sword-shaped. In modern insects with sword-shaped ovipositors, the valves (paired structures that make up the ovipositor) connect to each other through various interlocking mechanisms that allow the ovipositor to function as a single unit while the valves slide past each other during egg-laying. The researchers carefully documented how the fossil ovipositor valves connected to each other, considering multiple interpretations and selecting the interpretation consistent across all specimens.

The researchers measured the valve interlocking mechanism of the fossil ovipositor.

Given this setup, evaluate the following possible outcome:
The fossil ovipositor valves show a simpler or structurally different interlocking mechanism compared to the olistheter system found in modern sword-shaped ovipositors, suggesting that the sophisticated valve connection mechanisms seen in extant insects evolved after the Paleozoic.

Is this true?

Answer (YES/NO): NO